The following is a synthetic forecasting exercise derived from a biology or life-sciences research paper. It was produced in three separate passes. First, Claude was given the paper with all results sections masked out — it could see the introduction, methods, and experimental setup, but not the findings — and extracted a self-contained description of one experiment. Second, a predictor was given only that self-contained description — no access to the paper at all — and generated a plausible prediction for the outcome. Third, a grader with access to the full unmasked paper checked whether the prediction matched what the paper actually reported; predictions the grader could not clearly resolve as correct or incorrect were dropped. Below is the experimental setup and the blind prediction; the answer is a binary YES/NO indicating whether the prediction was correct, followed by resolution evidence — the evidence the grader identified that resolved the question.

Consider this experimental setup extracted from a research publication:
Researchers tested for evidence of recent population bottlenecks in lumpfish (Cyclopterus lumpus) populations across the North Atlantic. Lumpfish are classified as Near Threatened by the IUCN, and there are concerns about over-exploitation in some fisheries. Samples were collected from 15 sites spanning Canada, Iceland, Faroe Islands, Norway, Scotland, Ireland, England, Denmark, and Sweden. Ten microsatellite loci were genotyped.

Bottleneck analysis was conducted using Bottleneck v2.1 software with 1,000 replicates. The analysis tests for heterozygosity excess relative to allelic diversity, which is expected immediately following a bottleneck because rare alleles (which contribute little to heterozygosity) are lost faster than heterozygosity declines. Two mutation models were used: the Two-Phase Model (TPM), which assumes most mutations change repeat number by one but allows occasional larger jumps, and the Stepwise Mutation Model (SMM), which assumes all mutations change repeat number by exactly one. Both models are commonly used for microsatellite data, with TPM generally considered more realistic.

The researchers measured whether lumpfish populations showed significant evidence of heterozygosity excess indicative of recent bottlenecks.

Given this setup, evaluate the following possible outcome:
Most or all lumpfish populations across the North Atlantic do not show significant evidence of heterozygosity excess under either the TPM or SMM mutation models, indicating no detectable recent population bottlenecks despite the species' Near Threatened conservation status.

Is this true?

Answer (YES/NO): NO